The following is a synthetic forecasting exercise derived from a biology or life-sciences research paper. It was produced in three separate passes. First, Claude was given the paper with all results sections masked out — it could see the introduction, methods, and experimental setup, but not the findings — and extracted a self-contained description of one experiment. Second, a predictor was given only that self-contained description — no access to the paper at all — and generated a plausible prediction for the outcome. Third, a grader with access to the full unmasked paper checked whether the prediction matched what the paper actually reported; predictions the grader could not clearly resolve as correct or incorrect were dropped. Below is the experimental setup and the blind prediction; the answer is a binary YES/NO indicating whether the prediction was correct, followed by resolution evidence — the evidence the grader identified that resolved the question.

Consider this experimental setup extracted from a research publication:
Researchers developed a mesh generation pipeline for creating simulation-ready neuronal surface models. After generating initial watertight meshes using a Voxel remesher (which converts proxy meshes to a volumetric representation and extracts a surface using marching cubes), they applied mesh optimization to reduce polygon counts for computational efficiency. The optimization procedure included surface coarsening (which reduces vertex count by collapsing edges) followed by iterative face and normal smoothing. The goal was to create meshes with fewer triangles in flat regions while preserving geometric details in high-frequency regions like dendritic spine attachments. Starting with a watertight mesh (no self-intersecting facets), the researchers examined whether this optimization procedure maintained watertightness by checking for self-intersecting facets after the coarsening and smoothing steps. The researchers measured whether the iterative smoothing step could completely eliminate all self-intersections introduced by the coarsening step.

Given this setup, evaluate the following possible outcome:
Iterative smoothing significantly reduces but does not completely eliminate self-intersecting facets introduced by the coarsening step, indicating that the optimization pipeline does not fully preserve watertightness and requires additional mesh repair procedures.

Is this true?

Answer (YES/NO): YES